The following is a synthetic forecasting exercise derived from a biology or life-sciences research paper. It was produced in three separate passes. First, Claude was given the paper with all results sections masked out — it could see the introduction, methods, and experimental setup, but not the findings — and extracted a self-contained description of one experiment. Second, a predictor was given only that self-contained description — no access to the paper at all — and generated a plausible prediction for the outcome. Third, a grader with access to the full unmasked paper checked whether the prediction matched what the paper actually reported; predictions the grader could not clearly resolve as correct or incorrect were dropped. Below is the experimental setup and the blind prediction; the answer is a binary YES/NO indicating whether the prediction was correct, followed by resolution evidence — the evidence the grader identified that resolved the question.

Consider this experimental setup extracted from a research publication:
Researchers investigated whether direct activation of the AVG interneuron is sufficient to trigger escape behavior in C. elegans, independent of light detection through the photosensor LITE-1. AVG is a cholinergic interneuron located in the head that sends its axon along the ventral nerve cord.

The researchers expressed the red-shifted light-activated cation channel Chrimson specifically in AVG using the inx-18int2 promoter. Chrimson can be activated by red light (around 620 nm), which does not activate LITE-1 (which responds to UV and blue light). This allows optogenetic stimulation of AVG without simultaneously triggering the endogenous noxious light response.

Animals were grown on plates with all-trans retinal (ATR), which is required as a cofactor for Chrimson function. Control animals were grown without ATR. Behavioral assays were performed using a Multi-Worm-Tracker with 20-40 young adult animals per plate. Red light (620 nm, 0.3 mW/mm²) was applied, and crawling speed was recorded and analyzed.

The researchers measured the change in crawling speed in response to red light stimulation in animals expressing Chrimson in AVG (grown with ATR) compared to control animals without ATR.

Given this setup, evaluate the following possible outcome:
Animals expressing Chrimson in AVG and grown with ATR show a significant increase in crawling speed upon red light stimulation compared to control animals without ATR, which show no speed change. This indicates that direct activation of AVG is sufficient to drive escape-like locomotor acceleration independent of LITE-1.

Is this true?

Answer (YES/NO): YES